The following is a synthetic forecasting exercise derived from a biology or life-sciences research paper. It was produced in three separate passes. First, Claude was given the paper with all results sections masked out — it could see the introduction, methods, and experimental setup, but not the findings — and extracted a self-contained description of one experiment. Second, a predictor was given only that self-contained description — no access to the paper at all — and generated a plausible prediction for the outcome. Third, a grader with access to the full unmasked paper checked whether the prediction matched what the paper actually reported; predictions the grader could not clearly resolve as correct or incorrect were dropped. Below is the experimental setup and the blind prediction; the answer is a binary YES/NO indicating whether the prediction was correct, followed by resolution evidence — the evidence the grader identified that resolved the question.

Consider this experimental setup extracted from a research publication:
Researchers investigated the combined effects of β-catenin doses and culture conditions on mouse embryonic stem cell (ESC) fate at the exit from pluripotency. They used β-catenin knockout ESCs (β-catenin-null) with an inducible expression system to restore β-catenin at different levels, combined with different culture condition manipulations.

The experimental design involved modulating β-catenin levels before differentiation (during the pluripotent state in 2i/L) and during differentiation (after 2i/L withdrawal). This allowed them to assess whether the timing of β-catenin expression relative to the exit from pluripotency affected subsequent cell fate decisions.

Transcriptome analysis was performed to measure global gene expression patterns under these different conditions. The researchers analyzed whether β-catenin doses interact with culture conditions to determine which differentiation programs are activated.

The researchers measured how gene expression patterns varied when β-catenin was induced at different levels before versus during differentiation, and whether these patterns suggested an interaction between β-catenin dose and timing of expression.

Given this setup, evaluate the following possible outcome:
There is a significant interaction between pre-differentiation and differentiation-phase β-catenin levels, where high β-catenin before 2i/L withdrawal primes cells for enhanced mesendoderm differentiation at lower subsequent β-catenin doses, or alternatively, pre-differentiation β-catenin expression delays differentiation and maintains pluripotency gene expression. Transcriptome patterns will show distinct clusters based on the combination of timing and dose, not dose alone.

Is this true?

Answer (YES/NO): NO